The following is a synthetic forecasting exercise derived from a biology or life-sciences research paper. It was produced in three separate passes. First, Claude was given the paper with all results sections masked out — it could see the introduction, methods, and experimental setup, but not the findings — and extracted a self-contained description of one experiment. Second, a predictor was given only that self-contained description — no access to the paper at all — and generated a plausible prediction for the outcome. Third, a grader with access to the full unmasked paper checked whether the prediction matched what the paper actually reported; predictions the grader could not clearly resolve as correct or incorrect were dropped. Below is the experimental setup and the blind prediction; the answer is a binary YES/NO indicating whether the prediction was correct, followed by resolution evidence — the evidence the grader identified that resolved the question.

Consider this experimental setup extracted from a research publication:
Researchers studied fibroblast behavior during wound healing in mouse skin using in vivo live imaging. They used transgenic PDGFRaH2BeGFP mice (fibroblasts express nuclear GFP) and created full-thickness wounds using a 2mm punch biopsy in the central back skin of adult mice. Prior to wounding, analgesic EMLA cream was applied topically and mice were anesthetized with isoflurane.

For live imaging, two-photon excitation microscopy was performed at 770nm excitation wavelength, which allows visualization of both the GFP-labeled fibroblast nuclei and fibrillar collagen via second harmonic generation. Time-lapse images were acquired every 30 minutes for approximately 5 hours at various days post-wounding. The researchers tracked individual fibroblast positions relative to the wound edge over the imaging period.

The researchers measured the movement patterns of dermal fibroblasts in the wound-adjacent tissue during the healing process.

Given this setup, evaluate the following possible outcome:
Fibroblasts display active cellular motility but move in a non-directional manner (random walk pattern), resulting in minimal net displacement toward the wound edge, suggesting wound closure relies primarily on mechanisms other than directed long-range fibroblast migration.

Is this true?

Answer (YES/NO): NO